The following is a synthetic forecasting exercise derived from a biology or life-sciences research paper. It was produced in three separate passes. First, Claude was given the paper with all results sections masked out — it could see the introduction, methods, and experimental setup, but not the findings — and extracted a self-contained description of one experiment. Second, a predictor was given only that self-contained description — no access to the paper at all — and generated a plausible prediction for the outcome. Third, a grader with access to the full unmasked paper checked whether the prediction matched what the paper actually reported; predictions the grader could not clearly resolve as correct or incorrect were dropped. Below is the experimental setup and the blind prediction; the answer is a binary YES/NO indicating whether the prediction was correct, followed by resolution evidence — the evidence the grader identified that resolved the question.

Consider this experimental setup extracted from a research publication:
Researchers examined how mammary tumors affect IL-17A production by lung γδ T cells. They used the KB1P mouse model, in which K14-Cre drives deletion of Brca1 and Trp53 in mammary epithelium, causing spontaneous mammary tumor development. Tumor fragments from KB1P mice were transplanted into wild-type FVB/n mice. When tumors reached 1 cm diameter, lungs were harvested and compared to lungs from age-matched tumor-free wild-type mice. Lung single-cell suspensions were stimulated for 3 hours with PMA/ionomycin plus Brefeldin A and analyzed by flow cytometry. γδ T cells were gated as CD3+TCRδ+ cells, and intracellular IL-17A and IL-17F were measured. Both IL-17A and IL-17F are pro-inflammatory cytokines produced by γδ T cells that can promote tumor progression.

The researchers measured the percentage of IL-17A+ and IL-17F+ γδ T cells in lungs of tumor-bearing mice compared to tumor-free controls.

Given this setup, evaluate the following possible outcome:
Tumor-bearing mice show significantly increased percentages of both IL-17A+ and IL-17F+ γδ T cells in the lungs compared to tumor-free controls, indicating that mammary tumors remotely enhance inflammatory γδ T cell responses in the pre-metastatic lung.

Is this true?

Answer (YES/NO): YES